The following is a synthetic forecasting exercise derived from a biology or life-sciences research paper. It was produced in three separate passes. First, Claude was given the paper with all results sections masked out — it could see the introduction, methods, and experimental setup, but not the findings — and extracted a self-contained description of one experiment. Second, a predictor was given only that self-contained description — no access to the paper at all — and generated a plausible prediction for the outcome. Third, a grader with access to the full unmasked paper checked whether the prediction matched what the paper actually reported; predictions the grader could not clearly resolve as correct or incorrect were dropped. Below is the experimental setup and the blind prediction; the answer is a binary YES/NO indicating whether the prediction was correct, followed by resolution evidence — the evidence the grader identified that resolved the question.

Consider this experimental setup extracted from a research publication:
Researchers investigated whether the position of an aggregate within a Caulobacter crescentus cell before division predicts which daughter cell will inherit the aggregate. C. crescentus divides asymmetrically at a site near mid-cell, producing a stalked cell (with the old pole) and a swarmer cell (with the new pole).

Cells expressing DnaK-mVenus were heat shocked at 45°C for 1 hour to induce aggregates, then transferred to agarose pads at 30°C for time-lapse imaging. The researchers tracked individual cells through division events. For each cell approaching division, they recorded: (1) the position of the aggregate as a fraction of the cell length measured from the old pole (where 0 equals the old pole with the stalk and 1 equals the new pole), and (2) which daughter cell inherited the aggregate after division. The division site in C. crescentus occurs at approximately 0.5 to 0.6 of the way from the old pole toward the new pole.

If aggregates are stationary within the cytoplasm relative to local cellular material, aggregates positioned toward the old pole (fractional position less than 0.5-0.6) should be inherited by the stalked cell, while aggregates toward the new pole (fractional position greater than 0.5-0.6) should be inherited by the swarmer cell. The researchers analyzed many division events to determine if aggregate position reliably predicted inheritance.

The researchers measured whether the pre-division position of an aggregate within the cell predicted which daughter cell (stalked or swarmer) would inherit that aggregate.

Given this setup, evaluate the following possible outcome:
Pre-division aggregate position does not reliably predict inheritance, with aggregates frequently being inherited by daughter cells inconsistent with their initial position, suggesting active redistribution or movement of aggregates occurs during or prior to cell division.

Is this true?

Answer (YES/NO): NO